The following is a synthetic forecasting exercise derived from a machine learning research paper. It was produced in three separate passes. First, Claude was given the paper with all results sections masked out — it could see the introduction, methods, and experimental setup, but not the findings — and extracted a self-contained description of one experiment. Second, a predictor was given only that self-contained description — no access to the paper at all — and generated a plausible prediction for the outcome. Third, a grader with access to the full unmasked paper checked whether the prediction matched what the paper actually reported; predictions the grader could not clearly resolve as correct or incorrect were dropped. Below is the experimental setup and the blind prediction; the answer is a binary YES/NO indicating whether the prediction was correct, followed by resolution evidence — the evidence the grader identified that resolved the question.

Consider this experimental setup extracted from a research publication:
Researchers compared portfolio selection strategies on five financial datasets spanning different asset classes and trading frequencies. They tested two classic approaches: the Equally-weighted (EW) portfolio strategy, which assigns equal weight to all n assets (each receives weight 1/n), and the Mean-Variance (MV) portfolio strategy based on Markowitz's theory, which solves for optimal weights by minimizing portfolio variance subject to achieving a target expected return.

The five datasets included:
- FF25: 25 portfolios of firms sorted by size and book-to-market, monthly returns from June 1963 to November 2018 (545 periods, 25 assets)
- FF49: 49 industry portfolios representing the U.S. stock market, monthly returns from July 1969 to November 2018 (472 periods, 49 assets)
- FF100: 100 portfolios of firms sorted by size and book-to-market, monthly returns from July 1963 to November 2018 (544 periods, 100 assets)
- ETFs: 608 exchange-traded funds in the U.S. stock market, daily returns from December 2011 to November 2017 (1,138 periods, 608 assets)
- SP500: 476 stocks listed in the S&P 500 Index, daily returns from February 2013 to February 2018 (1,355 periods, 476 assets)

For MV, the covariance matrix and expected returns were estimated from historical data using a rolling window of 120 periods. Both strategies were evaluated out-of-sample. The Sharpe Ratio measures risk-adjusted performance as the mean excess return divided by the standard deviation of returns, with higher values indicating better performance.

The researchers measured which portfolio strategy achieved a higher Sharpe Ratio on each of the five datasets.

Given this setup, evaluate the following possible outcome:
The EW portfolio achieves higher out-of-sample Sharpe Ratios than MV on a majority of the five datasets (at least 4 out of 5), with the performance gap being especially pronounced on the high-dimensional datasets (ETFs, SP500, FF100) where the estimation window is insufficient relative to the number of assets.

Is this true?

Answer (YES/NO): NO